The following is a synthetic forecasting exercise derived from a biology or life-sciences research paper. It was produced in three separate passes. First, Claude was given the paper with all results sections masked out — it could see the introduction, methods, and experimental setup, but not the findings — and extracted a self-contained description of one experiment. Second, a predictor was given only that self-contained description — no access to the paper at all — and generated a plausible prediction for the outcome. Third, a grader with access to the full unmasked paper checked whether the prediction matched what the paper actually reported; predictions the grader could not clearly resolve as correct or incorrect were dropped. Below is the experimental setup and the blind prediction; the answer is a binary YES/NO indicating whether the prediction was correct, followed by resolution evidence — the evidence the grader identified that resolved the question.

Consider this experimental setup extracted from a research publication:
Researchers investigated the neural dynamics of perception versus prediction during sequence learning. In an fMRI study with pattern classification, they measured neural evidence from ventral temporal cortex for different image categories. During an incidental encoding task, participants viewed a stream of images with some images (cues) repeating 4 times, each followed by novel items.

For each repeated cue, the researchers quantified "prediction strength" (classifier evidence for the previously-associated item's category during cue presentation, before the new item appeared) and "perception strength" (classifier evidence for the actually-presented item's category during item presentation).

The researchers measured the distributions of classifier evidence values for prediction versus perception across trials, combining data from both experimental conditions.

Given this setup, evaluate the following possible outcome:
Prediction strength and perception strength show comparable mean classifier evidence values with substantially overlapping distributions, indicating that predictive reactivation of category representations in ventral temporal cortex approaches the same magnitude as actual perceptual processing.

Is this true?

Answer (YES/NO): NO